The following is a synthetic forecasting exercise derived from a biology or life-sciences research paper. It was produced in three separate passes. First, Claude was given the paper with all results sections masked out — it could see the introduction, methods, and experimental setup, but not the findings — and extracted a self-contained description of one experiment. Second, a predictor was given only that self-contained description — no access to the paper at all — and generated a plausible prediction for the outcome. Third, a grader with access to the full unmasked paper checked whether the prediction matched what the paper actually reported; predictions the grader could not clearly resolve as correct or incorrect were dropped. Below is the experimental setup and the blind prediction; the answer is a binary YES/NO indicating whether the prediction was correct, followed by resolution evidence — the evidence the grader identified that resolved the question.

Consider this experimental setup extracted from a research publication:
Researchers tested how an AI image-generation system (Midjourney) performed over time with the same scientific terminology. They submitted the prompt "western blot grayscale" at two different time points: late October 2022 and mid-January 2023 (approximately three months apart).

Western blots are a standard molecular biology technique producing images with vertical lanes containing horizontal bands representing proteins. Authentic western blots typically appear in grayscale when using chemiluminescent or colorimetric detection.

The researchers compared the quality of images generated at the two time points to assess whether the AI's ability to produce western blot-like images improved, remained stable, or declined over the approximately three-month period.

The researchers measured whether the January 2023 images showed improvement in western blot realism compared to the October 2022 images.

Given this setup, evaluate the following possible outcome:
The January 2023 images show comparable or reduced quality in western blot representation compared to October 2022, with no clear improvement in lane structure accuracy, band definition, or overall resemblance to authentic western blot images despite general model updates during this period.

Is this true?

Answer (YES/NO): YES